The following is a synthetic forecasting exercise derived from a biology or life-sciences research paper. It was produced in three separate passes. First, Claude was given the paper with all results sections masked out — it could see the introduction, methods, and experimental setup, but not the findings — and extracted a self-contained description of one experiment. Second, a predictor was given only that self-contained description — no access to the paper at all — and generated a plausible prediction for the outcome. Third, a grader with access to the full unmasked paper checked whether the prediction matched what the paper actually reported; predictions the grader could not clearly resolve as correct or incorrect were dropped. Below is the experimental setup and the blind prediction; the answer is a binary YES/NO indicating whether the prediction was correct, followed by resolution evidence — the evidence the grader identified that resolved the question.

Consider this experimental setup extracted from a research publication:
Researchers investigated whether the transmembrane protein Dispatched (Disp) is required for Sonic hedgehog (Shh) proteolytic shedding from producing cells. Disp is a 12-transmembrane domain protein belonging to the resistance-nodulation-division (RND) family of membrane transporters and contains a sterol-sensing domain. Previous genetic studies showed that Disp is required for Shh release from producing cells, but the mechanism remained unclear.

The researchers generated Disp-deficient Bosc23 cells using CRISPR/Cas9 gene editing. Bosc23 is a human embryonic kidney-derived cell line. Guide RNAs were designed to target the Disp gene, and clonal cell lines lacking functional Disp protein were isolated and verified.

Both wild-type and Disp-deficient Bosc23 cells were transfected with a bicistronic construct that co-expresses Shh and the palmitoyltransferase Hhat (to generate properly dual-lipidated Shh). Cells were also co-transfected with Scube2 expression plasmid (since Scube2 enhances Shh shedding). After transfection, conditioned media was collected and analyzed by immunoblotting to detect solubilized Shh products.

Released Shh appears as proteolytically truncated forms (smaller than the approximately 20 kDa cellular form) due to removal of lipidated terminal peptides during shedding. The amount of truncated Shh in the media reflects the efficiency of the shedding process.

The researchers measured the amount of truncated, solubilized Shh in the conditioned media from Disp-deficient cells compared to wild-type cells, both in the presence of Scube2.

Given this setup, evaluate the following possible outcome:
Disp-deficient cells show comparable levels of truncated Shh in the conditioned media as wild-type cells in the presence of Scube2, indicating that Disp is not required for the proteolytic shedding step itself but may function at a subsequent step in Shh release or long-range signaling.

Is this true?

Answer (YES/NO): NO